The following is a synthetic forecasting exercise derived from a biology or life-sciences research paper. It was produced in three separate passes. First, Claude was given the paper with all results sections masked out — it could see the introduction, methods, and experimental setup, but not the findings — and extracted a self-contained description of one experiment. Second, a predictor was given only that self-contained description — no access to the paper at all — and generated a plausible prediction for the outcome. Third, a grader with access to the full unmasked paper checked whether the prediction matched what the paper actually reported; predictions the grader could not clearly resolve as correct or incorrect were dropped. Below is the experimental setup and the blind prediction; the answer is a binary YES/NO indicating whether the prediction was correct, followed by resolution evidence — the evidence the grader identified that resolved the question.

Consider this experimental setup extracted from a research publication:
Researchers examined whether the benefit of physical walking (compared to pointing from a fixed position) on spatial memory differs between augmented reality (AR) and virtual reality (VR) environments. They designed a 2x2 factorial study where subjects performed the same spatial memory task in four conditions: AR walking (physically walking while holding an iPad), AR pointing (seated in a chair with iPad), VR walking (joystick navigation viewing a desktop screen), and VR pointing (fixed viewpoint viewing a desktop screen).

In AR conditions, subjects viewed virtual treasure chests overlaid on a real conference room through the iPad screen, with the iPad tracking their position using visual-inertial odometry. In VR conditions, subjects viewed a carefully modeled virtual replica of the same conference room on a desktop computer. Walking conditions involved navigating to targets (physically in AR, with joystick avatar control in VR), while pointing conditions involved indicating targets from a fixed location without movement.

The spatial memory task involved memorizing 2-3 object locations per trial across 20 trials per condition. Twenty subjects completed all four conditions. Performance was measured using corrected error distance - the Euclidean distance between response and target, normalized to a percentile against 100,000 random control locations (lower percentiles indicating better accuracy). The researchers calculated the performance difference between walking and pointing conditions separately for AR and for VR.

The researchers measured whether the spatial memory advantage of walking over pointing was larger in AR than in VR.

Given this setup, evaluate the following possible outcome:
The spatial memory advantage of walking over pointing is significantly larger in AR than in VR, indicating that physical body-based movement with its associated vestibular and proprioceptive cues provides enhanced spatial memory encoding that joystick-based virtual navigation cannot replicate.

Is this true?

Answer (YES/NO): YES